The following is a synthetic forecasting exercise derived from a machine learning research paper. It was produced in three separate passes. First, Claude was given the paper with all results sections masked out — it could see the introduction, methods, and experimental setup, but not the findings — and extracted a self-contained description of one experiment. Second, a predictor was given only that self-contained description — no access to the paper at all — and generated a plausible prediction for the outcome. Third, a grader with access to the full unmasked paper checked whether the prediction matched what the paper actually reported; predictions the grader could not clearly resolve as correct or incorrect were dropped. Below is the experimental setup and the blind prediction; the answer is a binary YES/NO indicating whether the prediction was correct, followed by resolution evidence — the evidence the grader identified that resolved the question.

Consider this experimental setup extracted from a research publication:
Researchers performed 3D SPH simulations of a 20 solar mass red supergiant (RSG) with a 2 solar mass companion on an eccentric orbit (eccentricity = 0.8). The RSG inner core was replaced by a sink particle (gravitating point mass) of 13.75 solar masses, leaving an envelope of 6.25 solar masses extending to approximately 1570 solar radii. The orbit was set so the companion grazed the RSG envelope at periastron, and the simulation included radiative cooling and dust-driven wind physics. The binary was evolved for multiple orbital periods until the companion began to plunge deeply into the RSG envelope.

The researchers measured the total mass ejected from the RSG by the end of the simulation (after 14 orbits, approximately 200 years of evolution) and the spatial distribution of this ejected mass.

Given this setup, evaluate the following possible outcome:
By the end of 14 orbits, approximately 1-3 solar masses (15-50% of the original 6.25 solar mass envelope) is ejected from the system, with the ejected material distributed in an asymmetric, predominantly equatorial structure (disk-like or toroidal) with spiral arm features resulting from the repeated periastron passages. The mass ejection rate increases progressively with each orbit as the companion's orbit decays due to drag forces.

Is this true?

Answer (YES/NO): NO